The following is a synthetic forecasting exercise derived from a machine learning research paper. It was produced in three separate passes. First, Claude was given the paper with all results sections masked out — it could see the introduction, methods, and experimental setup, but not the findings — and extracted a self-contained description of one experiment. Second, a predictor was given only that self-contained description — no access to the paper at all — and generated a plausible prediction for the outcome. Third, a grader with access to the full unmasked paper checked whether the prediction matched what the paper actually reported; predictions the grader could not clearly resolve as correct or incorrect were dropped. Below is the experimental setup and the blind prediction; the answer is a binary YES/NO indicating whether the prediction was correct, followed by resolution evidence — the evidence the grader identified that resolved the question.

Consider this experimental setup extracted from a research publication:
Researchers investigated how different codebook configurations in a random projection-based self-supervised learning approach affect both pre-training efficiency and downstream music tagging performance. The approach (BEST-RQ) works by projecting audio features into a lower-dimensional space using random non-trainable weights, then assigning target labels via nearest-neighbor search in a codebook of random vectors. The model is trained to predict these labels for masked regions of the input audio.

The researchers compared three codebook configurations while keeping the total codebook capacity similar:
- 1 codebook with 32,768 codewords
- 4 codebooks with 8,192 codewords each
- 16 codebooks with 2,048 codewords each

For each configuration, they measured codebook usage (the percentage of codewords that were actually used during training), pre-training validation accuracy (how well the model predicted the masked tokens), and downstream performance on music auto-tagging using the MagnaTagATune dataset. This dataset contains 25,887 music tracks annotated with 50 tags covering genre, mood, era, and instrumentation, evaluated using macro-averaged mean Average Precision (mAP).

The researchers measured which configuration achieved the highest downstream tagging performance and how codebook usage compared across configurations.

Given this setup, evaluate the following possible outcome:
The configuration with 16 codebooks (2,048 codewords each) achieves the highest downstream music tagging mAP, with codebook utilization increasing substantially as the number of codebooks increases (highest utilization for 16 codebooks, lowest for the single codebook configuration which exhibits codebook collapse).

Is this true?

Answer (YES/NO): NO